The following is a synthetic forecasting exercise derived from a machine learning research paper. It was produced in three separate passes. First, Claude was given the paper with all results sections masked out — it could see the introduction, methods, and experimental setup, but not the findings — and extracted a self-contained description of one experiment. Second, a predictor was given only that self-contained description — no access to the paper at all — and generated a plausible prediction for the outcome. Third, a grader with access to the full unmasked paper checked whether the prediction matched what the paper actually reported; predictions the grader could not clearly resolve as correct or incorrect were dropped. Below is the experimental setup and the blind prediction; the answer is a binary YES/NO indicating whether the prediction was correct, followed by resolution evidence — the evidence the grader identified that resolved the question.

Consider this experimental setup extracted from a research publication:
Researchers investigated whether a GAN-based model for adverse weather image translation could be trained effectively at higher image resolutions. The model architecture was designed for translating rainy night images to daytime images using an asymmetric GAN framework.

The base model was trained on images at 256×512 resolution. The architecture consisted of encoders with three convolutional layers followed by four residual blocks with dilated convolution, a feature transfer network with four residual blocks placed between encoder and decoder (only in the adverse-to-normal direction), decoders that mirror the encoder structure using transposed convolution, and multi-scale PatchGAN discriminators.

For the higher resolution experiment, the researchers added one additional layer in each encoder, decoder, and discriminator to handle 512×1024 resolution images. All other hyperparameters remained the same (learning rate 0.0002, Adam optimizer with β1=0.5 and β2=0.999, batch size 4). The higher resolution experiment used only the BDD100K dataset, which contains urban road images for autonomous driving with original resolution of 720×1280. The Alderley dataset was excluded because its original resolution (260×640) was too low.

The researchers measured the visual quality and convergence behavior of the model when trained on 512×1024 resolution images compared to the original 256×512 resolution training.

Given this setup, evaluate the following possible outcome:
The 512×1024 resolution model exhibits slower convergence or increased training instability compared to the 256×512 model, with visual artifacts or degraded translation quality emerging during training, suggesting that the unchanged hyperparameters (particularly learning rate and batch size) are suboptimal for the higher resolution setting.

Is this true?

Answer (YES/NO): YES